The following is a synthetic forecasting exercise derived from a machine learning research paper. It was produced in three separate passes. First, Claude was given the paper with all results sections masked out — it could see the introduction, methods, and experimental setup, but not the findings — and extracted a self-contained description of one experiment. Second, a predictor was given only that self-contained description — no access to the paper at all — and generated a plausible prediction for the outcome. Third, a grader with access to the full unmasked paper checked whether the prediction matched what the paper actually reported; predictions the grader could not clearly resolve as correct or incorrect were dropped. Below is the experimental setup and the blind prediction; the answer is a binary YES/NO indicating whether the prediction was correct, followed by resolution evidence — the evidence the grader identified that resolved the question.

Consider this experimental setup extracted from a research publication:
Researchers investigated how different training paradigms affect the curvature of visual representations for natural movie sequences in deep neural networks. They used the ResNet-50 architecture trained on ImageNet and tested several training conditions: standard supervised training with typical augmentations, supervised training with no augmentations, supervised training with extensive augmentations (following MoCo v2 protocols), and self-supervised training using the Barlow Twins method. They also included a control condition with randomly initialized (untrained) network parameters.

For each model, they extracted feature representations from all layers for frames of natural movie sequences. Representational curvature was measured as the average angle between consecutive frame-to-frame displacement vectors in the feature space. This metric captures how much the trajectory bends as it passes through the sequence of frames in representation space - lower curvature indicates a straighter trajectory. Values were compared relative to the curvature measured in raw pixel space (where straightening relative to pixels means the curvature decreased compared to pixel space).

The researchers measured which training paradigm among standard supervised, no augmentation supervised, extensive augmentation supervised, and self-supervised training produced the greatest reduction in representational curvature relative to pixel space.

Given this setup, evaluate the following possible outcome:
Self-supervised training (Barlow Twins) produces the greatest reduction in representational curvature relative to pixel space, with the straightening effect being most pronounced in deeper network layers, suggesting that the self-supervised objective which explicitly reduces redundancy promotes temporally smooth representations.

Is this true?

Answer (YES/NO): NO